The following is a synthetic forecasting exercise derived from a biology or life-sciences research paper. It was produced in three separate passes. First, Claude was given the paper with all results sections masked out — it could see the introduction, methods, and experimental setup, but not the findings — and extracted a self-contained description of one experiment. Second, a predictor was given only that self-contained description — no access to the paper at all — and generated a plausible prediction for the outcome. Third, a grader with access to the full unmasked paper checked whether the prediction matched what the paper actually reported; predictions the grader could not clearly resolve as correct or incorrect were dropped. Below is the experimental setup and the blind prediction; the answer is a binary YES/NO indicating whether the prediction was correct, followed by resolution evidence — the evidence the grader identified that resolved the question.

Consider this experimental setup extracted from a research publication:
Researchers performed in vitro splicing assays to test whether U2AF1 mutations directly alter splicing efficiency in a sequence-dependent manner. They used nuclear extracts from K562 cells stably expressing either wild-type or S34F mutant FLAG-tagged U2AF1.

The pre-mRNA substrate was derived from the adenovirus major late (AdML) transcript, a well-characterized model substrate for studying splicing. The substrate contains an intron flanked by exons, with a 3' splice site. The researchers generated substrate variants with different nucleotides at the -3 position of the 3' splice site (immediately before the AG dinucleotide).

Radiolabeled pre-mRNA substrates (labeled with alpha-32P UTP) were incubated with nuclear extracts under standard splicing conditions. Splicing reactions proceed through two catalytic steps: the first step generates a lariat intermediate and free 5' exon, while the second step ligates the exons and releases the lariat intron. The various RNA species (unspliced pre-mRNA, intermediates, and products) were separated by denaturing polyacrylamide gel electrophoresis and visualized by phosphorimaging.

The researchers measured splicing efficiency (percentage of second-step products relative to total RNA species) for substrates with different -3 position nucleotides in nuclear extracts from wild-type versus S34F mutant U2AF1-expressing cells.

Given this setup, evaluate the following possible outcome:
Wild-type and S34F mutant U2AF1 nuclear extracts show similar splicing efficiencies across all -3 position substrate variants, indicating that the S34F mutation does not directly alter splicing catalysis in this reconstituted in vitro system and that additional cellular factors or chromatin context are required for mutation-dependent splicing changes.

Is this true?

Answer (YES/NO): NO